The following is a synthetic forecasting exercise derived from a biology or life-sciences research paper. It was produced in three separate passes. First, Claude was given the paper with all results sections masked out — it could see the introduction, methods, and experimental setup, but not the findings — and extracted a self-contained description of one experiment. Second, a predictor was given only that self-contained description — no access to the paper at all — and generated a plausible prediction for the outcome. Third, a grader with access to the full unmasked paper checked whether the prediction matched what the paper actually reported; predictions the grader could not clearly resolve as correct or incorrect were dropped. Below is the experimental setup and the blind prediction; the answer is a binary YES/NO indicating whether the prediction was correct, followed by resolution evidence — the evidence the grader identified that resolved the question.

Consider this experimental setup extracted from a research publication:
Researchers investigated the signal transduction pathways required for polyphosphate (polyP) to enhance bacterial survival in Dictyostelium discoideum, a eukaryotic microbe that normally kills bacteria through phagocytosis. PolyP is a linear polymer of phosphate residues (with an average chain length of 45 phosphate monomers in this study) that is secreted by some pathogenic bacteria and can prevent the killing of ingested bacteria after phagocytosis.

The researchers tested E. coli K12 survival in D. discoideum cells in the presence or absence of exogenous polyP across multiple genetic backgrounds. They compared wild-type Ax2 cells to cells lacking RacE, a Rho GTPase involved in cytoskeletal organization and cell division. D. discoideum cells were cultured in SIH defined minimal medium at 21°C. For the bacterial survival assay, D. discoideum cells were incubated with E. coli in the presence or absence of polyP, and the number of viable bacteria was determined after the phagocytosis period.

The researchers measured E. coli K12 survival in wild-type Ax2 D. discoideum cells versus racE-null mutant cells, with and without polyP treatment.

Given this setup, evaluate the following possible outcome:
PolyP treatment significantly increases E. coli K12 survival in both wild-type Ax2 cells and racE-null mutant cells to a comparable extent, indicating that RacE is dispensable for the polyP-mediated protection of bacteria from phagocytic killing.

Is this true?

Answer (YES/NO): NO